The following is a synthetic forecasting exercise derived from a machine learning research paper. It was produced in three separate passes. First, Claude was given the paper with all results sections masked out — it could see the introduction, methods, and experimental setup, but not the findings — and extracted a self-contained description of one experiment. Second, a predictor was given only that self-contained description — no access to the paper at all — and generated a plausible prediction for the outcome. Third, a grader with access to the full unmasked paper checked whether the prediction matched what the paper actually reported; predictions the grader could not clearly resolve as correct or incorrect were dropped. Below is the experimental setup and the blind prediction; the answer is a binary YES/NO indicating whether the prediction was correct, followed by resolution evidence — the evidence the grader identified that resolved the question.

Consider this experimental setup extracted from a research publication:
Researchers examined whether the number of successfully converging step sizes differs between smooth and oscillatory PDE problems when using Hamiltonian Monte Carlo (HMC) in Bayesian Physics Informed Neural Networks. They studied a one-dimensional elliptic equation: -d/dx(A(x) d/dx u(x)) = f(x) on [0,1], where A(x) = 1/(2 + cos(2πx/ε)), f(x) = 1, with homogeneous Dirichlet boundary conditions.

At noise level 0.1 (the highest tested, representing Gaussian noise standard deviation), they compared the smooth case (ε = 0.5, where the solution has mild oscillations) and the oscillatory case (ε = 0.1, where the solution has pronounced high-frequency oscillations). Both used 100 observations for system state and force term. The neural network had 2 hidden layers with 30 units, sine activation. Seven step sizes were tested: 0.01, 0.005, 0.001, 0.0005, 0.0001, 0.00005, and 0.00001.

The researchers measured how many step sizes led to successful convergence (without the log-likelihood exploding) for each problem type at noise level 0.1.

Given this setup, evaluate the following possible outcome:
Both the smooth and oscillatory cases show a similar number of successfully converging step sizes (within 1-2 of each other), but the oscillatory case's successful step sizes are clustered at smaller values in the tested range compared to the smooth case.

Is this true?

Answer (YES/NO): NO